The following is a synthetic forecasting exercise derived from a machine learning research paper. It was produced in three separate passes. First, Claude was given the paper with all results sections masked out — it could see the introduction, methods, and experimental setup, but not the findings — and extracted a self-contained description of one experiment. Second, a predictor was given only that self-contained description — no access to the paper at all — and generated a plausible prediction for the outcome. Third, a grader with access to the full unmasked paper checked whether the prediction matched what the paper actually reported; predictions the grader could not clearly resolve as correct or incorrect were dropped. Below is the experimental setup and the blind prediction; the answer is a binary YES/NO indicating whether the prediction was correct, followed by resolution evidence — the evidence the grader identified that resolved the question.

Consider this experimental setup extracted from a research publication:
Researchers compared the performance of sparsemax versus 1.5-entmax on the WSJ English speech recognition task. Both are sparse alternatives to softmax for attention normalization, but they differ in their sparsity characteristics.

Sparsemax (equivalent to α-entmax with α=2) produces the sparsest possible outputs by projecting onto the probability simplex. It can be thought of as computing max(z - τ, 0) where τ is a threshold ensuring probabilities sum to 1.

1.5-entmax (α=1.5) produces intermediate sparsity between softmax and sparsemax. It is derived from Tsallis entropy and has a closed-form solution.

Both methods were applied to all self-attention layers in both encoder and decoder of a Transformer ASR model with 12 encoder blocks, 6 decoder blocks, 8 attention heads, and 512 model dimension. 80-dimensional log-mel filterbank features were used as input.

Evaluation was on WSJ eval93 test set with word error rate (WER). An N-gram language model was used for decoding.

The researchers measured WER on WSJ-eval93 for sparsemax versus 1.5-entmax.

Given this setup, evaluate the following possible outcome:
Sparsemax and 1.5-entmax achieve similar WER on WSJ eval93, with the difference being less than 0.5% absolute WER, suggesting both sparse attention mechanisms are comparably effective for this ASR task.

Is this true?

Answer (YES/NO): NO